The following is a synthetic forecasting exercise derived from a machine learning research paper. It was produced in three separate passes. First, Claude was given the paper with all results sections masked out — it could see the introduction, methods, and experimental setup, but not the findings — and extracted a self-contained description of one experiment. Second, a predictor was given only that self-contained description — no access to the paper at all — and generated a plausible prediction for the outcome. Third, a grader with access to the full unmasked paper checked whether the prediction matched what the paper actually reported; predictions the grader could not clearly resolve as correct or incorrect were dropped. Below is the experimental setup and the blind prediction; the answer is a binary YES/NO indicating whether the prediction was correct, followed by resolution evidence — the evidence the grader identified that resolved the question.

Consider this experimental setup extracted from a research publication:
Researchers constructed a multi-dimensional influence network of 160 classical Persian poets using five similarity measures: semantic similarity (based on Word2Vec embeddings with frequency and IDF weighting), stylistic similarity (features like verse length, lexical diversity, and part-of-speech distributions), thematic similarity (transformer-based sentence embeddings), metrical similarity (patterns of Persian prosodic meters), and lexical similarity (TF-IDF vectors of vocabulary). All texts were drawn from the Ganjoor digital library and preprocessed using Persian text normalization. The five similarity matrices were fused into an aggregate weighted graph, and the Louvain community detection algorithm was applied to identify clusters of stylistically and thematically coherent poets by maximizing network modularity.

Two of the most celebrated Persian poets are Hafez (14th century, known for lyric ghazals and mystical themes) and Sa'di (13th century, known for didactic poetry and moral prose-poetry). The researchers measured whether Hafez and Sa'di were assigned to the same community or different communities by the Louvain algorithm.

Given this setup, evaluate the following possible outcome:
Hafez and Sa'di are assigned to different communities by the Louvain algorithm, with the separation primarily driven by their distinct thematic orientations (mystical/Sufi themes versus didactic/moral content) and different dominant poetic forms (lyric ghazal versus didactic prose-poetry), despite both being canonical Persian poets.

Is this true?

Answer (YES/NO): YES